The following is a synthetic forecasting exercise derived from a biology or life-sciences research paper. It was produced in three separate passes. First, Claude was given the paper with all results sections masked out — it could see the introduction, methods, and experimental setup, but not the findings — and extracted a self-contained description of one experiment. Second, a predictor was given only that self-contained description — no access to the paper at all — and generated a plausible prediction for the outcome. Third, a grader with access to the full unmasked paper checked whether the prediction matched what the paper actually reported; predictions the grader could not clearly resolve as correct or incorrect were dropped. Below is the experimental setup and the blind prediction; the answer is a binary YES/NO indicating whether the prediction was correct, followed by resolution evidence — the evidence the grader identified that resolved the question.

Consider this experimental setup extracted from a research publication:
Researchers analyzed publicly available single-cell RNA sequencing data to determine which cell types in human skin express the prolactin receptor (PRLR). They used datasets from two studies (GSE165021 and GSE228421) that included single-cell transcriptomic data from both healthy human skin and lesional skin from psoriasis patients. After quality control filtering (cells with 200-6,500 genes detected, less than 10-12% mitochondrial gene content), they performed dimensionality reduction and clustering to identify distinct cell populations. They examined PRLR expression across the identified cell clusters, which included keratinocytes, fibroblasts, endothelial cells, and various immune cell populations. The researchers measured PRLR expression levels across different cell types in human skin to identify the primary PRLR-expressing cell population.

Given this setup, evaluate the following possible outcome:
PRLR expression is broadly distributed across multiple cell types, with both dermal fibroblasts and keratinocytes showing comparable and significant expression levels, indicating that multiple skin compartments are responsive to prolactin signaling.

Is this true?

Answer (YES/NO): NO